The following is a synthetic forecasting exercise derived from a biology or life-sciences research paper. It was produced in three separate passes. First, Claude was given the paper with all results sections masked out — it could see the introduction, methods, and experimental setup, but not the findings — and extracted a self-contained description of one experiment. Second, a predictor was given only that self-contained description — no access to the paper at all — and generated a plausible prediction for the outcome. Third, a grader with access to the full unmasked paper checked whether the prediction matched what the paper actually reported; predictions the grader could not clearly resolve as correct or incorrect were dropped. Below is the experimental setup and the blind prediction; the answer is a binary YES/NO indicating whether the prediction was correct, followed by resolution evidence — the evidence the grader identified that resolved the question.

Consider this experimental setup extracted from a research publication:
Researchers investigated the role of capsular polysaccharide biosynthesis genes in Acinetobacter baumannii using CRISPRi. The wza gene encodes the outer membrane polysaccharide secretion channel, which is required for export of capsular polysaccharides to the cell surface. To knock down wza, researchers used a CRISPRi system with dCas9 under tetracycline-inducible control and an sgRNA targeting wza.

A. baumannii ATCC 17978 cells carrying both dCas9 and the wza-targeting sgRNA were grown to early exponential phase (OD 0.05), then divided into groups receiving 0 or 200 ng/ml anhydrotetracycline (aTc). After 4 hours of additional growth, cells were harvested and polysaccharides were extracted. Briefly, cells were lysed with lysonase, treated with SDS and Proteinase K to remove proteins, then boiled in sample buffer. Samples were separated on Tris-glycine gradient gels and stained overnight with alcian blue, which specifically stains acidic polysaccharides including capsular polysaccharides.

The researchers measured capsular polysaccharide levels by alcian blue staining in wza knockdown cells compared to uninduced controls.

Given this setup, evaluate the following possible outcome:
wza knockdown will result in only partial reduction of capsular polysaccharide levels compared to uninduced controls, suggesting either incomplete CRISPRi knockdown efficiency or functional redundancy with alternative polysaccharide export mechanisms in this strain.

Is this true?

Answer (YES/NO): NO